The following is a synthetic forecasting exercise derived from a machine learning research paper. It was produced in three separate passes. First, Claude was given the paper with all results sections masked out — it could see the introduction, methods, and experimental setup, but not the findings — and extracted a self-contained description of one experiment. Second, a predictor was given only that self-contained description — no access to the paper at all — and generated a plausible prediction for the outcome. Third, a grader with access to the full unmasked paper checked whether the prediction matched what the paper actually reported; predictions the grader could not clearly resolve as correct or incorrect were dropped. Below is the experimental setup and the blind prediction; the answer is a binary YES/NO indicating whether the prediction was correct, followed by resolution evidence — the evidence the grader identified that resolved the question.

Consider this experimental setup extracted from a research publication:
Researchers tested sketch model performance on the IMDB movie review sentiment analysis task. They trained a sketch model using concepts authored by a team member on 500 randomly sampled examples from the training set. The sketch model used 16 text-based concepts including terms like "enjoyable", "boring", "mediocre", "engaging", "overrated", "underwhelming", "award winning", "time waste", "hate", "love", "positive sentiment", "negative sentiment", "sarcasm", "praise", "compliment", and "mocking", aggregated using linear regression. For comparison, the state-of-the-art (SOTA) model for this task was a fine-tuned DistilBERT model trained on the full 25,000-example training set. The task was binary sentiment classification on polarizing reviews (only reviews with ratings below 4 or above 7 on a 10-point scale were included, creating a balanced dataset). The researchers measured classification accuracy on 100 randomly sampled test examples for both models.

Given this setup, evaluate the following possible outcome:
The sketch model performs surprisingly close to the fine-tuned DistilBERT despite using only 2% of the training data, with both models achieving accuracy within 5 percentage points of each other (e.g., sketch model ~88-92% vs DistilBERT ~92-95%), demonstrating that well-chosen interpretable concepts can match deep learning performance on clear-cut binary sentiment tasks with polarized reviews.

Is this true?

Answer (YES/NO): YES